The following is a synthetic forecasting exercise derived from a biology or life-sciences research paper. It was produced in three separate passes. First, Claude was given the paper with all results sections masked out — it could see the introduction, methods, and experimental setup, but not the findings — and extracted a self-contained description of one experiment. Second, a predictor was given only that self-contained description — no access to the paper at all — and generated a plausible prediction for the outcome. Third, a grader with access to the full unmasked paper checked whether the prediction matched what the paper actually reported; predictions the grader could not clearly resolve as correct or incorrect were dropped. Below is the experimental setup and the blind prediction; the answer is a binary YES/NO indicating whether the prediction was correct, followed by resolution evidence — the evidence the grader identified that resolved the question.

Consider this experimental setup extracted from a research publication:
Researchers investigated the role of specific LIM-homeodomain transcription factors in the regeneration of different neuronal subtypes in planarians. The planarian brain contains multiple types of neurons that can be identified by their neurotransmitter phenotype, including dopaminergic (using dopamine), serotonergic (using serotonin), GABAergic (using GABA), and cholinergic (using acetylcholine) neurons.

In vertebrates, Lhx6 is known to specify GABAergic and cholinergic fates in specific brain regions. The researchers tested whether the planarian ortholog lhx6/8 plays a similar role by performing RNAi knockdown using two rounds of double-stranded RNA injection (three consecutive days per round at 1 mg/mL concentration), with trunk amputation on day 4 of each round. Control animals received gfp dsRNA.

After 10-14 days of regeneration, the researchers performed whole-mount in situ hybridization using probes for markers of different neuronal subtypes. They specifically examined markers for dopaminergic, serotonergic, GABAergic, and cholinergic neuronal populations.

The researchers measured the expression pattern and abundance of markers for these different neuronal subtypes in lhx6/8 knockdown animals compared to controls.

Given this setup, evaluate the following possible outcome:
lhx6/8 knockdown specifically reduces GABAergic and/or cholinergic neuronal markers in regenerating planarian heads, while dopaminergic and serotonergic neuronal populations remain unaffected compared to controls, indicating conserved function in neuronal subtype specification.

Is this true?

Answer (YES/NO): NO